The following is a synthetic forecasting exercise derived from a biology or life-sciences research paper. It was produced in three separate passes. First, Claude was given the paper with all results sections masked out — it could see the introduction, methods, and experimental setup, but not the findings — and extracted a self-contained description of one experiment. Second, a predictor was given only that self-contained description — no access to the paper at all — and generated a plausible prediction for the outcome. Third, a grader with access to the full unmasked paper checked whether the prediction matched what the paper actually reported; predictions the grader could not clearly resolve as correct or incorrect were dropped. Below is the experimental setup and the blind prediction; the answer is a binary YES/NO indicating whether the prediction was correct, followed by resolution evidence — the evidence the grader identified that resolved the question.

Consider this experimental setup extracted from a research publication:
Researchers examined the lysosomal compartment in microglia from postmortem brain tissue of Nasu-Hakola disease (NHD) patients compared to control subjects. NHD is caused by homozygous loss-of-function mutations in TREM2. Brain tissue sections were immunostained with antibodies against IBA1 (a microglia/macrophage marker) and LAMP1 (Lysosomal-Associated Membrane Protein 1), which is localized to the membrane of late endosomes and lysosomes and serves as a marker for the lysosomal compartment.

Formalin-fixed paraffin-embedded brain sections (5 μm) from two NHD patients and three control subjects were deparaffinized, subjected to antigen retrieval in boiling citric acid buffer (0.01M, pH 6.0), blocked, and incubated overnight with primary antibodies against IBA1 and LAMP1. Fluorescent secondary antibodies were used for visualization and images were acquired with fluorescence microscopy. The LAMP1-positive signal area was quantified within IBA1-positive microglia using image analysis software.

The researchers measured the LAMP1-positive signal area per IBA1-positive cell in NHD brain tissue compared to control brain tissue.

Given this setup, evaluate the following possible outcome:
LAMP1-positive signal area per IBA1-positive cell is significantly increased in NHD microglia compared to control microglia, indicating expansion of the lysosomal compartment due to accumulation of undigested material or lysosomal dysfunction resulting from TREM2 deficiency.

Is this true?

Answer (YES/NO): NO